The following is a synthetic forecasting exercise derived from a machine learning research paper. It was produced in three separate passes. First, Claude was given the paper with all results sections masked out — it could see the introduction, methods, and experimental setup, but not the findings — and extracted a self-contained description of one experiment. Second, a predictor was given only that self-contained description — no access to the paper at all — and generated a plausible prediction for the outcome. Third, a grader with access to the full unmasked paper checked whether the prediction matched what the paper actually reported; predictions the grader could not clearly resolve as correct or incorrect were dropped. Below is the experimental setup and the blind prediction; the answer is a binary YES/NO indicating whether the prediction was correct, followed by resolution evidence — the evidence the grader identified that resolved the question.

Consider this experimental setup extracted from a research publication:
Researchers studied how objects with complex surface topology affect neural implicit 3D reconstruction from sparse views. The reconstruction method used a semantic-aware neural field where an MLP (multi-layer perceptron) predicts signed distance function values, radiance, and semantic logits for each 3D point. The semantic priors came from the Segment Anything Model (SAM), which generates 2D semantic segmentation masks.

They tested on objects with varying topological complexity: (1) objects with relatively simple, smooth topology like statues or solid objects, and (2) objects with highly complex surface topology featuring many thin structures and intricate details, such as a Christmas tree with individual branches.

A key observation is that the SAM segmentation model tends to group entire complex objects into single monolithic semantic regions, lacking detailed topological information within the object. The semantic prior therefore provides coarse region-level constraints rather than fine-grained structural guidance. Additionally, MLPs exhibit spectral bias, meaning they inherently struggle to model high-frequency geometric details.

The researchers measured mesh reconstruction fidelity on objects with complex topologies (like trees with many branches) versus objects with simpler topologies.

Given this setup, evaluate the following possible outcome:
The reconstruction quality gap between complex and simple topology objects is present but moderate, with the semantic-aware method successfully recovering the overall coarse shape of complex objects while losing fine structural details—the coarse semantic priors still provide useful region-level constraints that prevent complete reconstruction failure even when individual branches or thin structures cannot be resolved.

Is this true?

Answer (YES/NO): NO